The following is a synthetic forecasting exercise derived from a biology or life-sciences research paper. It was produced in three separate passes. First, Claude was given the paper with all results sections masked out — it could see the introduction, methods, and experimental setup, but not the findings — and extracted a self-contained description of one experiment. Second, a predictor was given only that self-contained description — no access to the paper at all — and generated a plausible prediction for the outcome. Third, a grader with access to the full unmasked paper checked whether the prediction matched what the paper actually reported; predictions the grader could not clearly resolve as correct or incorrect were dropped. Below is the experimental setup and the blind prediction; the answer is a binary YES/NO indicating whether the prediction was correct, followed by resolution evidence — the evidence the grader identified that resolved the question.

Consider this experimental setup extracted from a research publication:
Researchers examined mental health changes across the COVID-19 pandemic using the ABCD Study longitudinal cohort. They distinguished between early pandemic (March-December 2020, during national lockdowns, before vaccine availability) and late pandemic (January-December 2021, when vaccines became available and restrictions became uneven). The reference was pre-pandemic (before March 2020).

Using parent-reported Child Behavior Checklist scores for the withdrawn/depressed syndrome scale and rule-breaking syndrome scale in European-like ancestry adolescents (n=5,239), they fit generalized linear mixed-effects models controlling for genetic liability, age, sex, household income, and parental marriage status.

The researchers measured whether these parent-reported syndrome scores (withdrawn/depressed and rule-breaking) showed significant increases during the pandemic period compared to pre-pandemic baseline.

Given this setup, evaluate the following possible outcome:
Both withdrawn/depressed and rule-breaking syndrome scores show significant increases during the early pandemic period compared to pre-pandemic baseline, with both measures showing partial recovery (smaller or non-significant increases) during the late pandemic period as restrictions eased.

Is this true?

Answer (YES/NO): NO